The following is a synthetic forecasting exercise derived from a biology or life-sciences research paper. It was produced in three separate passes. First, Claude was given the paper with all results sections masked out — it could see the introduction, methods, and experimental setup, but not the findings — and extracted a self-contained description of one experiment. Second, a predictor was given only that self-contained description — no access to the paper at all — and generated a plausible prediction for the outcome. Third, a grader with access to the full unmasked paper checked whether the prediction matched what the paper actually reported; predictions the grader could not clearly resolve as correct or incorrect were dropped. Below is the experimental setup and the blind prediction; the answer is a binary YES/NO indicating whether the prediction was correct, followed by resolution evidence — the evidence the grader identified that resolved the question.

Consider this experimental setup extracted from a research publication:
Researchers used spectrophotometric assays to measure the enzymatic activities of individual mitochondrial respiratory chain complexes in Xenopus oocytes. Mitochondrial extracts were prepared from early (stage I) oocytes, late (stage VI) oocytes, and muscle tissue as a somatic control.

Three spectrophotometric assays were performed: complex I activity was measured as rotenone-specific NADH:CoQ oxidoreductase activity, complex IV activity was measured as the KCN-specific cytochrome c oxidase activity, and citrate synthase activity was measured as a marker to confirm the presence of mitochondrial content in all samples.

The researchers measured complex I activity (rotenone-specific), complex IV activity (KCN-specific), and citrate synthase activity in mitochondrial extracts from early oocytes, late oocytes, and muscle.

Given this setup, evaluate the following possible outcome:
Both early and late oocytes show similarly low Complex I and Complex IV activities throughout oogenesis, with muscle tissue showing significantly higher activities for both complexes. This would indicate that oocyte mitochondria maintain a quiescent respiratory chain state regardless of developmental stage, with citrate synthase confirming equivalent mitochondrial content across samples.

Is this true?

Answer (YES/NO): NO